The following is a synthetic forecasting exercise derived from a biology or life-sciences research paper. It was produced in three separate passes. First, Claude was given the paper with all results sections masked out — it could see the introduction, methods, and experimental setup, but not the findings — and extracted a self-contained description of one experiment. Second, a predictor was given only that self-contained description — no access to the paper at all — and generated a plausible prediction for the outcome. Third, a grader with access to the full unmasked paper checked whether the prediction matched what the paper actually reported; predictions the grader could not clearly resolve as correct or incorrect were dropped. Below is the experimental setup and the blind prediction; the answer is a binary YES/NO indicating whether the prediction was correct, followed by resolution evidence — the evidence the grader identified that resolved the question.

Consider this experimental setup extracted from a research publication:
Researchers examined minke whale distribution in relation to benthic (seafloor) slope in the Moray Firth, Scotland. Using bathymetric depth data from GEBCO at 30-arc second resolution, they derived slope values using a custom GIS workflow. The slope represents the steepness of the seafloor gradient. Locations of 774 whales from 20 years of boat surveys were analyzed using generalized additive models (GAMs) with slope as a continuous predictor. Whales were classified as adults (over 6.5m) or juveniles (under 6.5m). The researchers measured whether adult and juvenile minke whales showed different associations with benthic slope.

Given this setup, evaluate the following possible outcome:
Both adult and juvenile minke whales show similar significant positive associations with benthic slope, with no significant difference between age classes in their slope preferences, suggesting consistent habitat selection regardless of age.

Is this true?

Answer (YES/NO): NO